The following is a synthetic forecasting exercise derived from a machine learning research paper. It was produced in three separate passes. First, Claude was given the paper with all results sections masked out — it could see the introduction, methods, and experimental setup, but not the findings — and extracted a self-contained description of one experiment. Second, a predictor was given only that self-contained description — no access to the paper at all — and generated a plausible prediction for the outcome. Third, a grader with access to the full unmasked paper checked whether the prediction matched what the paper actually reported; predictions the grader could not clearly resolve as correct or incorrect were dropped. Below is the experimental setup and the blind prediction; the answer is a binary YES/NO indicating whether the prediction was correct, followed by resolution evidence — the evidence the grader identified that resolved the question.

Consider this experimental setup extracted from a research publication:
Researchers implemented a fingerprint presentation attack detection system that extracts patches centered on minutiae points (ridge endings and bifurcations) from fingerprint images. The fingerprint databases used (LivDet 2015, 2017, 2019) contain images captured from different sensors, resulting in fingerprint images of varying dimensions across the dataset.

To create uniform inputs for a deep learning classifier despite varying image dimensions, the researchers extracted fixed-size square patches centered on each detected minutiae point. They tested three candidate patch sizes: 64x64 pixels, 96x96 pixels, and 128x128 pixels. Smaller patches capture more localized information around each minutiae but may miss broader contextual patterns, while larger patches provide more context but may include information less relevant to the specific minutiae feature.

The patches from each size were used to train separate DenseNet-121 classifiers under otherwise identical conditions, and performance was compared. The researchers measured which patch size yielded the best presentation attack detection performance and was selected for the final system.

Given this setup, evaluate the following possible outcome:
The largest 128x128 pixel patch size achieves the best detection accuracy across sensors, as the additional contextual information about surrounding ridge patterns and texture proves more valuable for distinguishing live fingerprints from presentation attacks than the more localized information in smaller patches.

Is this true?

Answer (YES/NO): NO